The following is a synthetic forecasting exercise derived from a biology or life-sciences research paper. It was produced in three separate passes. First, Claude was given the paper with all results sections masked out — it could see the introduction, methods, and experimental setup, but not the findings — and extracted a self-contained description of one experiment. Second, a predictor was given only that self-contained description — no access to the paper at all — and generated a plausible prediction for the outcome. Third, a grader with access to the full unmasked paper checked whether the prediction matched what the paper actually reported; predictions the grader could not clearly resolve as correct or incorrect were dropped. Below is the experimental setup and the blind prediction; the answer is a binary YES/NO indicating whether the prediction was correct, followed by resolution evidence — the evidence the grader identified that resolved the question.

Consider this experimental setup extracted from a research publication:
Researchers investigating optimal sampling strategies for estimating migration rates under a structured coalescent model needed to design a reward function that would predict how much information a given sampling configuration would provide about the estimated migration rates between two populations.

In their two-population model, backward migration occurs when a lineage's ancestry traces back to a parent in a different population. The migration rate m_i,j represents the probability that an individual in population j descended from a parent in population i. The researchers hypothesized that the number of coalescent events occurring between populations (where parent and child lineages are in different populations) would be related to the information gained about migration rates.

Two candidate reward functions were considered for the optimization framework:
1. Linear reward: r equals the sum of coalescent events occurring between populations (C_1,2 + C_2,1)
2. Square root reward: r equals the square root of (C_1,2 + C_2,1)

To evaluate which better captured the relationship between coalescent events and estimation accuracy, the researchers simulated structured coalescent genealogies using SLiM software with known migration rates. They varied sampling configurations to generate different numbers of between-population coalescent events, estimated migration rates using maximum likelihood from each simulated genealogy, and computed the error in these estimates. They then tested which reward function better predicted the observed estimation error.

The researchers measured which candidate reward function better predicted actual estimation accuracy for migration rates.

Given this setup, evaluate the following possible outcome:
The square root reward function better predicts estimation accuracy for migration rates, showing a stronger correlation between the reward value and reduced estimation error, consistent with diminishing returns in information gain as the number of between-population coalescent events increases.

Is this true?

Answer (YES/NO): YES